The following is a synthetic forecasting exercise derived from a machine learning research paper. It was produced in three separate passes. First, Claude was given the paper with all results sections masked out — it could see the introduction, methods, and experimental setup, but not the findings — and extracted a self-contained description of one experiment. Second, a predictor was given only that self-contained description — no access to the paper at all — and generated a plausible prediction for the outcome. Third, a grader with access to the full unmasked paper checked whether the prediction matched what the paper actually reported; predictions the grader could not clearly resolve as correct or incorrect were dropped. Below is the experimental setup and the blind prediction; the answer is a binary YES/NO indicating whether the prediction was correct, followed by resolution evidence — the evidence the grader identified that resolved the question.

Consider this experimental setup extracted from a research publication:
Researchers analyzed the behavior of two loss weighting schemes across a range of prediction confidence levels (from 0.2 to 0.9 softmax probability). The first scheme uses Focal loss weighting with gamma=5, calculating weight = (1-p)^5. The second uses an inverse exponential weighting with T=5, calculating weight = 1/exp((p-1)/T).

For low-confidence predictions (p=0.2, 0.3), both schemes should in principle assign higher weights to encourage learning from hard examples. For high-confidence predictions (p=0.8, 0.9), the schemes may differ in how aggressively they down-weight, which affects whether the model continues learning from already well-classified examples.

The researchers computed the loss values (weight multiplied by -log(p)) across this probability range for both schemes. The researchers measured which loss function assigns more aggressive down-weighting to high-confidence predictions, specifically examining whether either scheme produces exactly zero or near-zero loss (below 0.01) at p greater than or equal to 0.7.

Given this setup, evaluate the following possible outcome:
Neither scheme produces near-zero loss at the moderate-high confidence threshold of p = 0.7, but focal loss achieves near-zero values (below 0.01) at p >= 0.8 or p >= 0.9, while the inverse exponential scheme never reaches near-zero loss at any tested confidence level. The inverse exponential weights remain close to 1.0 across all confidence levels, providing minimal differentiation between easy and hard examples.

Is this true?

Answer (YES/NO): NO